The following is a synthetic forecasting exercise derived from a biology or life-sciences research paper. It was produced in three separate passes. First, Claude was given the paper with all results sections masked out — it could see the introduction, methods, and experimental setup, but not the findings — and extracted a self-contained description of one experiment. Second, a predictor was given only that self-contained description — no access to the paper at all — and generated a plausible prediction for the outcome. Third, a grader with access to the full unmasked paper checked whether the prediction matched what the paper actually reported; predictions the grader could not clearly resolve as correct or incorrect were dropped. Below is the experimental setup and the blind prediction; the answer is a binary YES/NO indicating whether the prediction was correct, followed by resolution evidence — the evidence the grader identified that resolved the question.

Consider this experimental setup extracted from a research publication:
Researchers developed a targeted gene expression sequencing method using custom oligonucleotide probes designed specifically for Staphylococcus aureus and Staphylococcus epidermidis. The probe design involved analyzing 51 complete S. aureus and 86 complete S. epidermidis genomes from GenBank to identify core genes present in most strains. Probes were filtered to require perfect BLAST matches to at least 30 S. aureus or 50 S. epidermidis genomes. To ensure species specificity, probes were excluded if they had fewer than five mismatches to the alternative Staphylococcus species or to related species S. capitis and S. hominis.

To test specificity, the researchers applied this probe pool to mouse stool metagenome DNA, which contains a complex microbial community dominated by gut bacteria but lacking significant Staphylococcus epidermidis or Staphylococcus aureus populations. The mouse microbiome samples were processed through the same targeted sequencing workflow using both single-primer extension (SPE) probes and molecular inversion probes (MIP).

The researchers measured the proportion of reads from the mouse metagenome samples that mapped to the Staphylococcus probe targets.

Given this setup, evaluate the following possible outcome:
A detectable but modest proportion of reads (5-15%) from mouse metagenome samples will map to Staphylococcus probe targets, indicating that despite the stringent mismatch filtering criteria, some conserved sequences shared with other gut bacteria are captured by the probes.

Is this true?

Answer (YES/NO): NO